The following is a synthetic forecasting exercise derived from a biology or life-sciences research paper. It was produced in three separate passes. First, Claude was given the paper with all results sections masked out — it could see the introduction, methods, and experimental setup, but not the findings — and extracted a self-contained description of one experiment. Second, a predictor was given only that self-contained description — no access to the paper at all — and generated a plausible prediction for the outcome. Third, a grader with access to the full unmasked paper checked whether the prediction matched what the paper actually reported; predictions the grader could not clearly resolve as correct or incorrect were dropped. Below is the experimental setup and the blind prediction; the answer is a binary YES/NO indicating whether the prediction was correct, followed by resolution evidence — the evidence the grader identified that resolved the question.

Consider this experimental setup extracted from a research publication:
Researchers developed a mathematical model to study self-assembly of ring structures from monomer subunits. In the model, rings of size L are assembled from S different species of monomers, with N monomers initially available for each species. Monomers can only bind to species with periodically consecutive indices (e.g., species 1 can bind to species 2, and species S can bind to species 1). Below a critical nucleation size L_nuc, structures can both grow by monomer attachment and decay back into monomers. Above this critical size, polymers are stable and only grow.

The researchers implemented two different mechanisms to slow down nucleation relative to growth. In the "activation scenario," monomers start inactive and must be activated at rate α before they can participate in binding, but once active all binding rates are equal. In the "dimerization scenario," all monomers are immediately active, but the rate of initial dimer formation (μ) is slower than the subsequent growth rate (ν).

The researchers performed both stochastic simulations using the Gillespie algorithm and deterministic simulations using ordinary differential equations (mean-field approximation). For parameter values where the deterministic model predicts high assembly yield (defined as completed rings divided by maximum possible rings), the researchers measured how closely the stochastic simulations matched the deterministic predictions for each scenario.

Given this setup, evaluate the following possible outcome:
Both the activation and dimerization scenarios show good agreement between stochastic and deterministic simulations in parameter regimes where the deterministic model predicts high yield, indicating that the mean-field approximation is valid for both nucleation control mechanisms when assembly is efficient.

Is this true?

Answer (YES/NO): NO